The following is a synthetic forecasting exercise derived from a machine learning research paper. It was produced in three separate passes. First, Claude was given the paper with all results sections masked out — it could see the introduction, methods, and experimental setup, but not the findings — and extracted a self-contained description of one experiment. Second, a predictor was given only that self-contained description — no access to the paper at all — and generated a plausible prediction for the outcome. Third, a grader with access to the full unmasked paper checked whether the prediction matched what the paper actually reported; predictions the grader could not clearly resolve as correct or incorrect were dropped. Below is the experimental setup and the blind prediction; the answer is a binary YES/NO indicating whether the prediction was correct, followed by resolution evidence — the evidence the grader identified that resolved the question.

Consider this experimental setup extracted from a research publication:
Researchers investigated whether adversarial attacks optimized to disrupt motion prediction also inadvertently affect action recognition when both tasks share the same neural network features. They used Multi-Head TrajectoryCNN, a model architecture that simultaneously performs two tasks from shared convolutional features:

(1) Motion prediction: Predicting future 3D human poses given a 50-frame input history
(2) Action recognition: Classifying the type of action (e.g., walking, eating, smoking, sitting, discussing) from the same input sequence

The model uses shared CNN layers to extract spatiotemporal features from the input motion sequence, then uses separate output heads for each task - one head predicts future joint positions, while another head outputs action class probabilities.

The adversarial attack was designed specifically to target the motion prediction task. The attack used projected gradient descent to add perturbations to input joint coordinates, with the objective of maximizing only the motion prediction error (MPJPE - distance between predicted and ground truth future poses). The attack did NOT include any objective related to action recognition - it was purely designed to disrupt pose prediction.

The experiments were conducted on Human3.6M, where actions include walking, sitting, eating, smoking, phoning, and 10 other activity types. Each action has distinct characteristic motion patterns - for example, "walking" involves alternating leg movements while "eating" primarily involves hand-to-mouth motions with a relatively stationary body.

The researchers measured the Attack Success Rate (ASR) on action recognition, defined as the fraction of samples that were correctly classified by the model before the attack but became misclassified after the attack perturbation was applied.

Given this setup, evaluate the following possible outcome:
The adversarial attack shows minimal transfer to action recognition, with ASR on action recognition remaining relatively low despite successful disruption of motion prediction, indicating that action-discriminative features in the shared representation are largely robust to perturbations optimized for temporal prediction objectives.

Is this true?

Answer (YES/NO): YES